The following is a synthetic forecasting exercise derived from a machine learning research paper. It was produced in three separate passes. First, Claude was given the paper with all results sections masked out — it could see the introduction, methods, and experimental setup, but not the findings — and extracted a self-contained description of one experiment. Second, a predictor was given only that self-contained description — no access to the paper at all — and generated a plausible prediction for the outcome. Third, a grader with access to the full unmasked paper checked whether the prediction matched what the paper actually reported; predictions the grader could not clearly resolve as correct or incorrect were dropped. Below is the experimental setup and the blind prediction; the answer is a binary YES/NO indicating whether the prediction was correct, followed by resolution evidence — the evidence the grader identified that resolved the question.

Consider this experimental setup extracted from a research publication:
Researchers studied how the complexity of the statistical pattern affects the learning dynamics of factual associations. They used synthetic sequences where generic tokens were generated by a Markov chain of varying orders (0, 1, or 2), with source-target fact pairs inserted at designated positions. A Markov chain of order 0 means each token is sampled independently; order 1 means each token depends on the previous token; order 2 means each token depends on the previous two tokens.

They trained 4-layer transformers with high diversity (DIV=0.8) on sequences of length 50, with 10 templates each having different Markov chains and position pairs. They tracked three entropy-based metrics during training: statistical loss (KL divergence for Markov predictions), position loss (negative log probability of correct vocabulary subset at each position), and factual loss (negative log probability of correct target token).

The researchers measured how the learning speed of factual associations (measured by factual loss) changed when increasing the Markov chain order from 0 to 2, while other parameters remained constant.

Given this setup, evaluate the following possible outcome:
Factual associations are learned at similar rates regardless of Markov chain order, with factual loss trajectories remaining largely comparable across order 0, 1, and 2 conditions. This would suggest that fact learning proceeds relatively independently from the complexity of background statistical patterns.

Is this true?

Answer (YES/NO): NO